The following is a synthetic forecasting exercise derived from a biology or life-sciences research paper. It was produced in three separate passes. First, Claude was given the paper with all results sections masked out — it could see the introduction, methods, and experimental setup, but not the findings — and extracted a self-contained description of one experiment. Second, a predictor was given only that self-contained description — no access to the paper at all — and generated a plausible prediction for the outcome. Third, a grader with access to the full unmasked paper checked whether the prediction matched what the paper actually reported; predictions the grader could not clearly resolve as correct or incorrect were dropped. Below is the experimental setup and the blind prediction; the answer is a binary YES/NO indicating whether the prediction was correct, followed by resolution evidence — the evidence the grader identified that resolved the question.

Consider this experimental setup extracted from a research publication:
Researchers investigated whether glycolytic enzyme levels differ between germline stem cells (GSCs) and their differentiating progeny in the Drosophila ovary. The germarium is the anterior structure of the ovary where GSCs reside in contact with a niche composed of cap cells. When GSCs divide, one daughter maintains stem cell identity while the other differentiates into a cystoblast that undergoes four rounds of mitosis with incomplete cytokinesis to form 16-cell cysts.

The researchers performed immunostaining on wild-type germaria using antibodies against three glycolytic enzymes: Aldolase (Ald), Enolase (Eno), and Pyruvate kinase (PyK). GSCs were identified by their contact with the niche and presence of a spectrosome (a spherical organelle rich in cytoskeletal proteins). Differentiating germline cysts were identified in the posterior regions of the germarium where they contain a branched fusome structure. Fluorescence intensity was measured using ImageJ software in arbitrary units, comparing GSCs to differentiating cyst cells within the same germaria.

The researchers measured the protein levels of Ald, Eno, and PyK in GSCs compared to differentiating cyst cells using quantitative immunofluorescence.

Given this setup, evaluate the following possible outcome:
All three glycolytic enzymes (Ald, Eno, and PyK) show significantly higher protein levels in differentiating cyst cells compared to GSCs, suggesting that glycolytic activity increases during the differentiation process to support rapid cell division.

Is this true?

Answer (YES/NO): NO